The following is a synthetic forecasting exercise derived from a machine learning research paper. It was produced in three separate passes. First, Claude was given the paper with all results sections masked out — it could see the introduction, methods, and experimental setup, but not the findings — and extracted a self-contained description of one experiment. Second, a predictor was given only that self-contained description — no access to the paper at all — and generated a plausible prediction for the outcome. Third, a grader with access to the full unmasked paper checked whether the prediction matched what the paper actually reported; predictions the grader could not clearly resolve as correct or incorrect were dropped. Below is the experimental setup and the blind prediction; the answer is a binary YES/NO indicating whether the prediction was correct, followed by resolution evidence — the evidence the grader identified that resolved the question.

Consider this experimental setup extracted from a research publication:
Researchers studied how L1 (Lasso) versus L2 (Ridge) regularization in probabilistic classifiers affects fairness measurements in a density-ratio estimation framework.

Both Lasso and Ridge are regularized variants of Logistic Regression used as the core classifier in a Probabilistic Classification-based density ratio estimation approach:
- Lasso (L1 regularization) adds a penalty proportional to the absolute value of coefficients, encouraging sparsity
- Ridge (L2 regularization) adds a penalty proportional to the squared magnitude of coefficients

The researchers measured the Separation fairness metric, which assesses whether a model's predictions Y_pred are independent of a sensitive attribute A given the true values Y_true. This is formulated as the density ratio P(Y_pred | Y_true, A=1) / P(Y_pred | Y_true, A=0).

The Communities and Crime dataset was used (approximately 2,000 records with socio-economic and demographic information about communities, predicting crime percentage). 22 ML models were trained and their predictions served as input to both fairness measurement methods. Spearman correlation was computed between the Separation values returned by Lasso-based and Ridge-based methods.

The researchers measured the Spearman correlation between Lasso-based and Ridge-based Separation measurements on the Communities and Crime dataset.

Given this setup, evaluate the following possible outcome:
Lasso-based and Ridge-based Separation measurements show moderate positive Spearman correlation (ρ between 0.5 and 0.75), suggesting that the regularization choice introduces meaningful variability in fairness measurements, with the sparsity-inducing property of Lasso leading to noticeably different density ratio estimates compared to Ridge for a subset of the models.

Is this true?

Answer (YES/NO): NO